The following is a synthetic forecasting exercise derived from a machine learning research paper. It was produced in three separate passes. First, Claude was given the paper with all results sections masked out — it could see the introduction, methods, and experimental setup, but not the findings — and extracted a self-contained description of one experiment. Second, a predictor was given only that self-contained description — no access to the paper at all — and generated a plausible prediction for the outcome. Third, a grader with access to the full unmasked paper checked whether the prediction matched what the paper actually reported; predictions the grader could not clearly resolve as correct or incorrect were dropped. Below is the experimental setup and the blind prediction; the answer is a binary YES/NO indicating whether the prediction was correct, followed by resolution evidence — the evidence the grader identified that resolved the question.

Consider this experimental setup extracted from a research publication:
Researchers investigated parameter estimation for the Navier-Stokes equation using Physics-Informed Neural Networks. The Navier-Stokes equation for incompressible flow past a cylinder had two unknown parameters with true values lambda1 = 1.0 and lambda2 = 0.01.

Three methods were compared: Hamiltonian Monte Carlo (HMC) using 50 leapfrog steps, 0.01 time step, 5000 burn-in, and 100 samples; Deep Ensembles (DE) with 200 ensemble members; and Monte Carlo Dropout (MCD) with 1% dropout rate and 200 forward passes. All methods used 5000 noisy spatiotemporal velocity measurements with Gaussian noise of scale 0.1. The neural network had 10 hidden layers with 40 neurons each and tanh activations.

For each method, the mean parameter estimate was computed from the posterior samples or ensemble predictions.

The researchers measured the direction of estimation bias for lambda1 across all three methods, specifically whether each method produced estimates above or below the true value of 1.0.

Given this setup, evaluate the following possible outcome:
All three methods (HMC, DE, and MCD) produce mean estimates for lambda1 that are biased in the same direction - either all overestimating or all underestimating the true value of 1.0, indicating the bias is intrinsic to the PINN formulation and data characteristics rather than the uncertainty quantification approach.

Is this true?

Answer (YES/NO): YES